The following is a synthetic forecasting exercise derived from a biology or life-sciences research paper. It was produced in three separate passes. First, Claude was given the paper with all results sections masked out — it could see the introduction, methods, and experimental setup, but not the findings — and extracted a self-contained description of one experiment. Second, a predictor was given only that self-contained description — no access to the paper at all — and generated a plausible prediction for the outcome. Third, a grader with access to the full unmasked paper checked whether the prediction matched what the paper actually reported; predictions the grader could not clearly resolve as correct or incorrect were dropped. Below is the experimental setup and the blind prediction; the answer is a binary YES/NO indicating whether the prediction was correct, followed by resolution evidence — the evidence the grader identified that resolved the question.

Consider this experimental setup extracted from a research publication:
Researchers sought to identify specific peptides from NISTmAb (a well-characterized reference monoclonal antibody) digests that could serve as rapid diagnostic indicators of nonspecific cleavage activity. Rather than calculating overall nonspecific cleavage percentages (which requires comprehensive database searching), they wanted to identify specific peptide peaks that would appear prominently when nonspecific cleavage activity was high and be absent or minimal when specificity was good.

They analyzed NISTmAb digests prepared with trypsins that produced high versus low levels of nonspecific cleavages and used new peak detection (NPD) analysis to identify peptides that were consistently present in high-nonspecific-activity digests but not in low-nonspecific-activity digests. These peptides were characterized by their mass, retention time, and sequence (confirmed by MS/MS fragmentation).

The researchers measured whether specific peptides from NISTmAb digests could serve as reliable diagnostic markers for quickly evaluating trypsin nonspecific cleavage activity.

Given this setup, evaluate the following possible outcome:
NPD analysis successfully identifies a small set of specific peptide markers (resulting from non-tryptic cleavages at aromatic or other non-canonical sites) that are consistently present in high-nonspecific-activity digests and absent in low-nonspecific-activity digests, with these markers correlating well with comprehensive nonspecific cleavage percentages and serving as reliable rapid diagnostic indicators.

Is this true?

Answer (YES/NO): YES